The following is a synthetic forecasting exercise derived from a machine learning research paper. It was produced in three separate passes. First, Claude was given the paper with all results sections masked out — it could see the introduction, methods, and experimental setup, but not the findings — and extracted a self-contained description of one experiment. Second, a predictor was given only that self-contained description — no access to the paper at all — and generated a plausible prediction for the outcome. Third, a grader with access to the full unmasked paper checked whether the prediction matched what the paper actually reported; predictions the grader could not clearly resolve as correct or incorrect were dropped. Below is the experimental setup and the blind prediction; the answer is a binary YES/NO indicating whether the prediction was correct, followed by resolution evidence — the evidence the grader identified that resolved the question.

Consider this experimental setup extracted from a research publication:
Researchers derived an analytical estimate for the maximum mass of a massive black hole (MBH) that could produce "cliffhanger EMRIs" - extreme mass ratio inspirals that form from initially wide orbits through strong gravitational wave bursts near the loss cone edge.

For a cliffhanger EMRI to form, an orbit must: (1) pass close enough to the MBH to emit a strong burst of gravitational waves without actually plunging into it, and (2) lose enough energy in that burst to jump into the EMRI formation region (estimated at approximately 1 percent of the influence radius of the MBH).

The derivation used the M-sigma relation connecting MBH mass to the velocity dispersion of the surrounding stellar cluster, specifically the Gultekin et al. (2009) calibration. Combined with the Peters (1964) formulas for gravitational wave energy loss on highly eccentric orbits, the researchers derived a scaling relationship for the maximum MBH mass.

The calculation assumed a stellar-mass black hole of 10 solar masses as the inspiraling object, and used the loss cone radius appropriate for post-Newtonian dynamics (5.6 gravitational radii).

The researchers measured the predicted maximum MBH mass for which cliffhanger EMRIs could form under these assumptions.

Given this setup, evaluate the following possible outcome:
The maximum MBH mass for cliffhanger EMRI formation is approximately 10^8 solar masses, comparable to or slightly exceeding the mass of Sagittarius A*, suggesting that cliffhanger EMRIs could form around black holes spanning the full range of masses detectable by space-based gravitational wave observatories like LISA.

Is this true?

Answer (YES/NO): NO